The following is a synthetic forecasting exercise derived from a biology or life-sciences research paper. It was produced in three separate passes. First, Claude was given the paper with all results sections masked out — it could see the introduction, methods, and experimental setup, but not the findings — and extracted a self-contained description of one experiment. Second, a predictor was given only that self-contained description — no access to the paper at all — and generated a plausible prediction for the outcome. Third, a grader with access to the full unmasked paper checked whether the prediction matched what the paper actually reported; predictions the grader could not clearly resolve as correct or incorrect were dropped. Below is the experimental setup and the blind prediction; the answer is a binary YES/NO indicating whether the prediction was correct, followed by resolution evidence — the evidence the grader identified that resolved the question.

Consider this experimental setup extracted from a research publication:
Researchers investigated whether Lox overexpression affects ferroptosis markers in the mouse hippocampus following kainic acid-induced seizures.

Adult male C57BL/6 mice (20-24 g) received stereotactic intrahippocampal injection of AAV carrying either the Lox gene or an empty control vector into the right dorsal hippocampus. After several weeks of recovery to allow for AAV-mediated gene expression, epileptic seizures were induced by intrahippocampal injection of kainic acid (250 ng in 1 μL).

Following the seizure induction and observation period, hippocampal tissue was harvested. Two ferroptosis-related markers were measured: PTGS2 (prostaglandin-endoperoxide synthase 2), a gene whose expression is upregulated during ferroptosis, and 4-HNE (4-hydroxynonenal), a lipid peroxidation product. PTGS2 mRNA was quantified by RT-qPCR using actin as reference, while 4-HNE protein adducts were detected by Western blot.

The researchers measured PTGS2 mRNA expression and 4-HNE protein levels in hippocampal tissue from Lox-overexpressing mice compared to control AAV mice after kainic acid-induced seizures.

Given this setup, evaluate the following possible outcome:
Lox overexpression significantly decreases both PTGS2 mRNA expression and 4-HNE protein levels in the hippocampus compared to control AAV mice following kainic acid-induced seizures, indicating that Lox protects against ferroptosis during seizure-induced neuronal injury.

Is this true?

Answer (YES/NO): NO